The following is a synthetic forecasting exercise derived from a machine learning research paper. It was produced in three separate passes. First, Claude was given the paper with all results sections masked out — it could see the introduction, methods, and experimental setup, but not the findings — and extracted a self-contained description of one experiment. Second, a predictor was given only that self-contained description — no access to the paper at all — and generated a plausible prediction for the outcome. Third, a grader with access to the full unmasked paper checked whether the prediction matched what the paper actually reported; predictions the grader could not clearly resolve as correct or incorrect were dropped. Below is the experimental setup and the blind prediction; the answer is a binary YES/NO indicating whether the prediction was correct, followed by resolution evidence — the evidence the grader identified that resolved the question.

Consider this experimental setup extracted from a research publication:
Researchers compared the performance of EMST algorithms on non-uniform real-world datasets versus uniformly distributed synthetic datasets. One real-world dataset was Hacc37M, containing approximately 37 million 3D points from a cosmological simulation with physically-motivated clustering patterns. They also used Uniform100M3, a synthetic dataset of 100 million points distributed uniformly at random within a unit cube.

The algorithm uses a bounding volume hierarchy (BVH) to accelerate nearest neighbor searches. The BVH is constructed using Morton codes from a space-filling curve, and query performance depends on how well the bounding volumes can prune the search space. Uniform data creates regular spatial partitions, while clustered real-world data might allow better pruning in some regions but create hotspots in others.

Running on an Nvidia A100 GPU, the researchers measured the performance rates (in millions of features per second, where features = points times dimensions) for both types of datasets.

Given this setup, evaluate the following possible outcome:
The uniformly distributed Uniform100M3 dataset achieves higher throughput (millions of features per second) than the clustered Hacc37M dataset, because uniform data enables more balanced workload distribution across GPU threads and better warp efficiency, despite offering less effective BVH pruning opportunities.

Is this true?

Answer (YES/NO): NO